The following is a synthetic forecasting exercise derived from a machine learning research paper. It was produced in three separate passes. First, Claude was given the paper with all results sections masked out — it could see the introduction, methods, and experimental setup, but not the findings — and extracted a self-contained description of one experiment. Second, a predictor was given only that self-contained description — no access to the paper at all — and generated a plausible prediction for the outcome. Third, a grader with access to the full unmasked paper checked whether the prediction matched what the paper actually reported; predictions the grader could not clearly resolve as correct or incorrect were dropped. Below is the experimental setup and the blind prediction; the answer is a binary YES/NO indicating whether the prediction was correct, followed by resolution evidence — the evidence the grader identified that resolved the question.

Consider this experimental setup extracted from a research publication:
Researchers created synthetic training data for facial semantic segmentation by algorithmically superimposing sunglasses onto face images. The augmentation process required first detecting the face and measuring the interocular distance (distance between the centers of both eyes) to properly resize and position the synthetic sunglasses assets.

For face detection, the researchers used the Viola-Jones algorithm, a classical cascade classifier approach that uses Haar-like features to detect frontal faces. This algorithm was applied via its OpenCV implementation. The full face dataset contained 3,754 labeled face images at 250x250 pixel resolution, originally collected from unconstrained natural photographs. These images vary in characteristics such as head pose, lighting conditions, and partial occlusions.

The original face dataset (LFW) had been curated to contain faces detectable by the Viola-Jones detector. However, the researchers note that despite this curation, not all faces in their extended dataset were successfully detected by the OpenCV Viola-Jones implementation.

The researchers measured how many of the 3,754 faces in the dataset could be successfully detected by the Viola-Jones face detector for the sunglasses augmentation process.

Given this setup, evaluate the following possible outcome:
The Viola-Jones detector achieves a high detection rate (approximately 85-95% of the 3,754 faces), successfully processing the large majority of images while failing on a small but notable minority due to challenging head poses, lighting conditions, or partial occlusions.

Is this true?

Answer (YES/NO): NO